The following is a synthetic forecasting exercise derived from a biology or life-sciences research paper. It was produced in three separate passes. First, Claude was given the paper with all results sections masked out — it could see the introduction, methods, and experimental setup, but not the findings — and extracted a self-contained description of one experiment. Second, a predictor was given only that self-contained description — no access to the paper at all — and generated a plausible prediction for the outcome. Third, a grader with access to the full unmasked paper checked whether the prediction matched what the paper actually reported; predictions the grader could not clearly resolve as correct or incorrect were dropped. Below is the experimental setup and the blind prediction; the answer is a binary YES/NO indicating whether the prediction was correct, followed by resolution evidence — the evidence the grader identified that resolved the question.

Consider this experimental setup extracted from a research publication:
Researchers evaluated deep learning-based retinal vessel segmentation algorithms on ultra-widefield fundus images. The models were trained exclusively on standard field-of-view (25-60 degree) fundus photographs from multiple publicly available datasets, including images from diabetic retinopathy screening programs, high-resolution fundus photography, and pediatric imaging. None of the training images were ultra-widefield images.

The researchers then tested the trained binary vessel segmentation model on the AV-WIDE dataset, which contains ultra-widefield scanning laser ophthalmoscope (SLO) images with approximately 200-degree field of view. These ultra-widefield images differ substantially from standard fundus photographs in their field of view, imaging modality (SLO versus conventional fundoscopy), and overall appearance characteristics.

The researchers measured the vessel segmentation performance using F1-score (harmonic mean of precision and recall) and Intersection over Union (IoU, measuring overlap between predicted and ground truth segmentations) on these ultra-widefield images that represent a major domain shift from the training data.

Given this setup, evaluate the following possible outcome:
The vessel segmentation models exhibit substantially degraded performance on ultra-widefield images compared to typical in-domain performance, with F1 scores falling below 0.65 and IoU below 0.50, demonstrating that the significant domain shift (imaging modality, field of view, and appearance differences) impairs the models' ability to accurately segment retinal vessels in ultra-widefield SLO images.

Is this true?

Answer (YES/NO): NO